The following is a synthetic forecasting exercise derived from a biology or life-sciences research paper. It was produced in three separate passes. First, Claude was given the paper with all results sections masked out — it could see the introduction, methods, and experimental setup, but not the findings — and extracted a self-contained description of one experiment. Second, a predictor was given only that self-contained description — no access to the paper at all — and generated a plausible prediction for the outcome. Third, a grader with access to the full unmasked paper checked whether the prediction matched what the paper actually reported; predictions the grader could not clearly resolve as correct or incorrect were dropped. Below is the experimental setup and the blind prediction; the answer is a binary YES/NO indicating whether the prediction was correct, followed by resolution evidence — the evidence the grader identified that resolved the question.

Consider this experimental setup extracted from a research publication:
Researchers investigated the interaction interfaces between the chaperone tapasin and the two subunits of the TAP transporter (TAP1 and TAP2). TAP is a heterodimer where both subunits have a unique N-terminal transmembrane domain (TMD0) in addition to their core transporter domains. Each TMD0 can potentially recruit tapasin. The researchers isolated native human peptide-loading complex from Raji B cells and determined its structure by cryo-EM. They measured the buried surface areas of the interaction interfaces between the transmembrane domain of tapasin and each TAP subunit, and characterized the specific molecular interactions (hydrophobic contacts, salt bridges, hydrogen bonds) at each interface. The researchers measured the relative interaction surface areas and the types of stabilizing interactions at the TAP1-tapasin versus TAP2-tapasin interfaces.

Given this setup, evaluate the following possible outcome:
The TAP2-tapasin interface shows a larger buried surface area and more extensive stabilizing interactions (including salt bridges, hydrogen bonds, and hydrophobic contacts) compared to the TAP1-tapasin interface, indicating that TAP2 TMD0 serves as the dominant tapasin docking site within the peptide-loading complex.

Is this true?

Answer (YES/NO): YES